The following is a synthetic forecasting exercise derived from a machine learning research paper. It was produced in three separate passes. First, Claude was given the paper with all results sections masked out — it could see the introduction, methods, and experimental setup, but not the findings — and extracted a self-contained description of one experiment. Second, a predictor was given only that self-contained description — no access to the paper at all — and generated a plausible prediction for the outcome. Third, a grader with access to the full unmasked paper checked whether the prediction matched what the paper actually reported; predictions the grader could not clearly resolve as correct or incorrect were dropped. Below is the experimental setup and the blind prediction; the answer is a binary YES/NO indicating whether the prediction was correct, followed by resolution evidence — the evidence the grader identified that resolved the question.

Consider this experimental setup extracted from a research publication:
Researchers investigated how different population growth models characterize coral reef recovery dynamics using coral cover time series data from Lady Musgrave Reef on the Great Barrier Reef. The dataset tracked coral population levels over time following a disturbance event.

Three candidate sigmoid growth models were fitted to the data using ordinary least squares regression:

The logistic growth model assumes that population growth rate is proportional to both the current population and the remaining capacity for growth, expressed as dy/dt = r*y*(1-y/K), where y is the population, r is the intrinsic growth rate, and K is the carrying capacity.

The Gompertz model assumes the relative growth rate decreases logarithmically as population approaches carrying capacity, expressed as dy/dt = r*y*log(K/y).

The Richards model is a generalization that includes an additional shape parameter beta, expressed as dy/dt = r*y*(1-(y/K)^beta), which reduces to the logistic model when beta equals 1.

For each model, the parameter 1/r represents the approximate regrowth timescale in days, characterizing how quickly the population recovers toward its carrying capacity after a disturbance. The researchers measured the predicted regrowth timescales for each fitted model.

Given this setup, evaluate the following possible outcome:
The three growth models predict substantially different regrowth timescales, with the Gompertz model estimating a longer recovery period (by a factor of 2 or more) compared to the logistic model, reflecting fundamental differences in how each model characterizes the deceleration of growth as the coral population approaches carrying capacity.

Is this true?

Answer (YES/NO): NO